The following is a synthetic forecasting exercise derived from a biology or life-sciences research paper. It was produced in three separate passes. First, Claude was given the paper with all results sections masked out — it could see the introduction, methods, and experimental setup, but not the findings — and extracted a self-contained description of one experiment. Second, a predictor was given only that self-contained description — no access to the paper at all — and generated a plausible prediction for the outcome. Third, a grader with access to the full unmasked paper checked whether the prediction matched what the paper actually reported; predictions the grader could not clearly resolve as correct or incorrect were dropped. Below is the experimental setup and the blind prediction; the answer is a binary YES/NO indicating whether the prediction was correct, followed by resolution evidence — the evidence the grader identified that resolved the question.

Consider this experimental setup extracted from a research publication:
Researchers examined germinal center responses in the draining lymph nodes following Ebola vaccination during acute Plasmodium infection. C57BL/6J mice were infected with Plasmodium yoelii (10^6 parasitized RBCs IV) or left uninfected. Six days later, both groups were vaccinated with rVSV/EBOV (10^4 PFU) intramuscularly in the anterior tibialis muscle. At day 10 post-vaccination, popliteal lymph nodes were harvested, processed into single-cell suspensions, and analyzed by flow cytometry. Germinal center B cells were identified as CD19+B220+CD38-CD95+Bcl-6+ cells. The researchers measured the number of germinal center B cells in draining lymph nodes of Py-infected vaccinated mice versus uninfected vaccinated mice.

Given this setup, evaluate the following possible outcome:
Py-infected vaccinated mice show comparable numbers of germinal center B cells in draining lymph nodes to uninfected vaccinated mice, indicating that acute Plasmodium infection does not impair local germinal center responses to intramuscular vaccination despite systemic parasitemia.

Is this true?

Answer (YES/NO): NO